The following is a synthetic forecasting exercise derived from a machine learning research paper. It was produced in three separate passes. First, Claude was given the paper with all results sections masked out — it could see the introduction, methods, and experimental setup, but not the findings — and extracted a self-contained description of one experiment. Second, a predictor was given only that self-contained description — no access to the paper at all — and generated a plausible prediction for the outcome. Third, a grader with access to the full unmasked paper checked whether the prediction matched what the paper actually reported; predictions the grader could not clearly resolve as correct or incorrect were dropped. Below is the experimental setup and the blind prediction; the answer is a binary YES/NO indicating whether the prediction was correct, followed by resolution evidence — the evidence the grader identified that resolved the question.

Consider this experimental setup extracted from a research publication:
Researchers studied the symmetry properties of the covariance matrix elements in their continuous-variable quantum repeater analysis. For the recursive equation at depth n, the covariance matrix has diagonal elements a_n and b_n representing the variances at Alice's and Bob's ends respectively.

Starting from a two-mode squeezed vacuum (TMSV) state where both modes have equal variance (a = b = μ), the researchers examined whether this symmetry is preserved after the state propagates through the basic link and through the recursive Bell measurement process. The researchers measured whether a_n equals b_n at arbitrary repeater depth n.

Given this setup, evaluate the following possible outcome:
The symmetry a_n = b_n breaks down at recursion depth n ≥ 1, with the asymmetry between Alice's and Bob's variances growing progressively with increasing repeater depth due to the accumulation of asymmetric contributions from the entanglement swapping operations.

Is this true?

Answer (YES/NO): NO